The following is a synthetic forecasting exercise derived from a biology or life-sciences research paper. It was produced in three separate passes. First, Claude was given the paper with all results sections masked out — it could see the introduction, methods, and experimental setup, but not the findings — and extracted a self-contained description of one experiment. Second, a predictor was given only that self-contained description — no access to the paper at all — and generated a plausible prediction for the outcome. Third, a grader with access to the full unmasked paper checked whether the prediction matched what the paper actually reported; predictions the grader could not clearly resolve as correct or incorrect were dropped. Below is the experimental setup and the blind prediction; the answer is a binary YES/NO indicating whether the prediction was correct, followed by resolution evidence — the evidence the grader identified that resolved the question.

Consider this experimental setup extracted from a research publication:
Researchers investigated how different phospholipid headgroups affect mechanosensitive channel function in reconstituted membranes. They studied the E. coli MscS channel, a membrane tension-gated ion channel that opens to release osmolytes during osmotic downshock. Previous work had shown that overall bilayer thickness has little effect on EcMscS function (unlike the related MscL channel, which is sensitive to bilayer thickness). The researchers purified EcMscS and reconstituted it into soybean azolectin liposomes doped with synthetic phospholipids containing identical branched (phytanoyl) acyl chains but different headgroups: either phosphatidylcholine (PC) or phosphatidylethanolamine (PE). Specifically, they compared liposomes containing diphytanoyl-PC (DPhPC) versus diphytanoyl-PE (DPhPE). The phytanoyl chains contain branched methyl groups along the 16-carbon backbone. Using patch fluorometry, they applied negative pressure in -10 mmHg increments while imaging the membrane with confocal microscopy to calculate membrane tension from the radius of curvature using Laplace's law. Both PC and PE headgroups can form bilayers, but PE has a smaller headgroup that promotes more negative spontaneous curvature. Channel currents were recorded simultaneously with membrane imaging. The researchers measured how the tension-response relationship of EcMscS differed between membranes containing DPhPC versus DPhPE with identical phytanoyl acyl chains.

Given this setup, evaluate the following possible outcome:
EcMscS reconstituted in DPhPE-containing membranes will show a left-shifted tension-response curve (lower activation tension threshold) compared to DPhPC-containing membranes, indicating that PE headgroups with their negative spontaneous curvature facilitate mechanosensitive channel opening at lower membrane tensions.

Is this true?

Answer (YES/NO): NO